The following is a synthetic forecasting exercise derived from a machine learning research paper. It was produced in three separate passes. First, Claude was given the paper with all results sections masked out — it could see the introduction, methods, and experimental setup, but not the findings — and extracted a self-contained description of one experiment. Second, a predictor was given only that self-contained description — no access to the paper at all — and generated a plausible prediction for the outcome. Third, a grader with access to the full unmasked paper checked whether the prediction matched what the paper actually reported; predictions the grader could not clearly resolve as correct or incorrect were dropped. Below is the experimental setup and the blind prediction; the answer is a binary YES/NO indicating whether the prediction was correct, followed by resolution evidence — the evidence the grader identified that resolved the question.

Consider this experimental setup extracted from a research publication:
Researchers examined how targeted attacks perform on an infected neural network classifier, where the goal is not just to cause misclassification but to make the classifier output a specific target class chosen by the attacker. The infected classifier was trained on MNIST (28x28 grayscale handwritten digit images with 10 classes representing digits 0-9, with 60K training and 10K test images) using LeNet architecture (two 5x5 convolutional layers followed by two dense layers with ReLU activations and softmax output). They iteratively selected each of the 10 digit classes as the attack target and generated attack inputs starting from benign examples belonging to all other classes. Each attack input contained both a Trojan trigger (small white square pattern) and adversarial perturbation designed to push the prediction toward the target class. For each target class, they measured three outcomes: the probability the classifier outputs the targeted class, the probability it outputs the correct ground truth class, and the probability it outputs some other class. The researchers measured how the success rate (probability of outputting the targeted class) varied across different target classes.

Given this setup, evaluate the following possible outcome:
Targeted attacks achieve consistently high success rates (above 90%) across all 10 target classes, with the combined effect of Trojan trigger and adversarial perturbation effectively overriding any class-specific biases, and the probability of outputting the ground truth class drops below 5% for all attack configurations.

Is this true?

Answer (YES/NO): NO